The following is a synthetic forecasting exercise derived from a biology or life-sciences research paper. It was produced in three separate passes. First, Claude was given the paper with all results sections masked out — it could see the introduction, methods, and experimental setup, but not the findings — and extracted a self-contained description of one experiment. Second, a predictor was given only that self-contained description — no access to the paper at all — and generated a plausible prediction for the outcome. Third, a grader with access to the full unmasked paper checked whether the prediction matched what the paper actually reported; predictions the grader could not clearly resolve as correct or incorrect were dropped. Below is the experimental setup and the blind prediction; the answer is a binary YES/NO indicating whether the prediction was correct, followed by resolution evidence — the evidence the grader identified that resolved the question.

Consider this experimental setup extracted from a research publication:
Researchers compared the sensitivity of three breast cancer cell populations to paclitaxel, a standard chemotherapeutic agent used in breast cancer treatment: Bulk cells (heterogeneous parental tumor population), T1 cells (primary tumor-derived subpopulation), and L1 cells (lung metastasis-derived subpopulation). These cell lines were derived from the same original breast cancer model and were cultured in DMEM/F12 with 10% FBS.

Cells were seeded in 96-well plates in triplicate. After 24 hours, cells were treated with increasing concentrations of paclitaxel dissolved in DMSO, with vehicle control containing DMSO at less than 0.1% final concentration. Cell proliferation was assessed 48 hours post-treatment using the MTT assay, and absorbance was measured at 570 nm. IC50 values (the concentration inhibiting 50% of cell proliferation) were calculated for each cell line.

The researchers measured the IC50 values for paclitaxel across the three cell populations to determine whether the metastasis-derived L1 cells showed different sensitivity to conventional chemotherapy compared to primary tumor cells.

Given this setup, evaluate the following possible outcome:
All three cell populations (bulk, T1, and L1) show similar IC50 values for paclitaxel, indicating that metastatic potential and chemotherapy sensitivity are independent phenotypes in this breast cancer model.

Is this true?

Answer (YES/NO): NO